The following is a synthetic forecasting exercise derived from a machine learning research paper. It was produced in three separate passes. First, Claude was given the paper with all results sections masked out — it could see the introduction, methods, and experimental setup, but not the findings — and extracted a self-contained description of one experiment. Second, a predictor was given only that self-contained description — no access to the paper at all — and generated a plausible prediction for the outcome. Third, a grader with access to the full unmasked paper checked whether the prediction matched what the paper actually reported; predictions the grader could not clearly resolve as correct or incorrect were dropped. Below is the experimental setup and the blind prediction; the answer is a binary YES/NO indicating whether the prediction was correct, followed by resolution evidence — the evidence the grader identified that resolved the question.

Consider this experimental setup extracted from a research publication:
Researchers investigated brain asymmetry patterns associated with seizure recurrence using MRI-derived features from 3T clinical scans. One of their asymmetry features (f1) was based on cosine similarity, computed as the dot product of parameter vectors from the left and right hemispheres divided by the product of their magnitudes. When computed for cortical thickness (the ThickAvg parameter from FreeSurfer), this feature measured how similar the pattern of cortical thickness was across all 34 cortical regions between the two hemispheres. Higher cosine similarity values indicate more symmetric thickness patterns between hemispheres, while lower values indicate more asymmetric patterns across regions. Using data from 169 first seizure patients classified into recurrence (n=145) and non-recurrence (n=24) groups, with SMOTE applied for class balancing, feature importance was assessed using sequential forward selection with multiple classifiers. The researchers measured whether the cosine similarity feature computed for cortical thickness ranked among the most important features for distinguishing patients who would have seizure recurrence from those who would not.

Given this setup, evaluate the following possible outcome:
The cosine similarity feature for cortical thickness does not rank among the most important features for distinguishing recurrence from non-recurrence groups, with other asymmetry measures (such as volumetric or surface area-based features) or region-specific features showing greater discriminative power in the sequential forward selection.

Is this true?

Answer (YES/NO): YES